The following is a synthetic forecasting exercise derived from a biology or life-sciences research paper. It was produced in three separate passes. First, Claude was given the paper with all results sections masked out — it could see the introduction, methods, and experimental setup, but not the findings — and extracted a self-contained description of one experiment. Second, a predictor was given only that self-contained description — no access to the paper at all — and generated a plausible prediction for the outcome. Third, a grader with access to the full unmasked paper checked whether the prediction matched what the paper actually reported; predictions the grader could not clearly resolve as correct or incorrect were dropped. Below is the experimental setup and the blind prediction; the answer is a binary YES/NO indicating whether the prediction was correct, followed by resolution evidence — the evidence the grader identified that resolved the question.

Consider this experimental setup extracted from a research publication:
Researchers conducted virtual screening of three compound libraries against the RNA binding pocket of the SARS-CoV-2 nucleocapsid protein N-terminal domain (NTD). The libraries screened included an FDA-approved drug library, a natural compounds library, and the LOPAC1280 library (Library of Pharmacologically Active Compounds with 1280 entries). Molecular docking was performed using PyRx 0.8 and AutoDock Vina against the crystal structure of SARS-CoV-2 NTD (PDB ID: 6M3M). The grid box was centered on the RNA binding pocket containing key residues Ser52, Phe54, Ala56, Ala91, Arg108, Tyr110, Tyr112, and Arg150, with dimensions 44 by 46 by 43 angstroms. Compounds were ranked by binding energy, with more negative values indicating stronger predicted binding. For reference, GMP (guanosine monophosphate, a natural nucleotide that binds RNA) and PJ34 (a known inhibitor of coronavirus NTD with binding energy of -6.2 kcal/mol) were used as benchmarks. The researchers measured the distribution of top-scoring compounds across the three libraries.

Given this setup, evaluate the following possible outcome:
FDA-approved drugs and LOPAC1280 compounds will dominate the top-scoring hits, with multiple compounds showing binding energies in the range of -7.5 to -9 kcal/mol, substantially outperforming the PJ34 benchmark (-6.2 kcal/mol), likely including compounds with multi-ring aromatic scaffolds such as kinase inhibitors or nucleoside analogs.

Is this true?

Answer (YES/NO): NO